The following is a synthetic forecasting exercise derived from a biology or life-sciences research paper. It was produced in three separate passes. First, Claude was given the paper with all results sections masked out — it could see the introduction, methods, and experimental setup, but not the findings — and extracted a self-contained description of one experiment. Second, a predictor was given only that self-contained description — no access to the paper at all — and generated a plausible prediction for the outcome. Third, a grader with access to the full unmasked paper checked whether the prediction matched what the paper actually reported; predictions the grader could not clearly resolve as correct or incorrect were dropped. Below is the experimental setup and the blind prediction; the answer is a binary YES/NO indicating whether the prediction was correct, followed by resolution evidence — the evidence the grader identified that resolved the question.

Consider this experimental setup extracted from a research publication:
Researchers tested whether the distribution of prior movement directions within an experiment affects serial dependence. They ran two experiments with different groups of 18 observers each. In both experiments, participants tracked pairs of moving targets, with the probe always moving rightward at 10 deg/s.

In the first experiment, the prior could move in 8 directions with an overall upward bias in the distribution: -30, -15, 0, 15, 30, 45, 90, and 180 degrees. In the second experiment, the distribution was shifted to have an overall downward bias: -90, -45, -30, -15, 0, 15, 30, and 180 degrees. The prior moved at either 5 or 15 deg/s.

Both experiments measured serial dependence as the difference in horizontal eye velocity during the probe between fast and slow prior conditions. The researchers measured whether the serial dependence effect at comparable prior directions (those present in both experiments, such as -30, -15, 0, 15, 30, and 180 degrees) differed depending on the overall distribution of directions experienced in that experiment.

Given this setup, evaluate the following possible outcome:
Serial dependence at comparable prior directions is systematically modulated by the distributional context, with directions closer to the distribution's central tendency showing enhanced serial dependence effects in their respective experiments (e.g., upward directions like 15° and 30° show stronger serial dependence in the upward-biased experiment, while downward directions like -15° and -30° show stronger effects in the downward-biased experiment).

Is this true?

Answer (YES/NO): NO